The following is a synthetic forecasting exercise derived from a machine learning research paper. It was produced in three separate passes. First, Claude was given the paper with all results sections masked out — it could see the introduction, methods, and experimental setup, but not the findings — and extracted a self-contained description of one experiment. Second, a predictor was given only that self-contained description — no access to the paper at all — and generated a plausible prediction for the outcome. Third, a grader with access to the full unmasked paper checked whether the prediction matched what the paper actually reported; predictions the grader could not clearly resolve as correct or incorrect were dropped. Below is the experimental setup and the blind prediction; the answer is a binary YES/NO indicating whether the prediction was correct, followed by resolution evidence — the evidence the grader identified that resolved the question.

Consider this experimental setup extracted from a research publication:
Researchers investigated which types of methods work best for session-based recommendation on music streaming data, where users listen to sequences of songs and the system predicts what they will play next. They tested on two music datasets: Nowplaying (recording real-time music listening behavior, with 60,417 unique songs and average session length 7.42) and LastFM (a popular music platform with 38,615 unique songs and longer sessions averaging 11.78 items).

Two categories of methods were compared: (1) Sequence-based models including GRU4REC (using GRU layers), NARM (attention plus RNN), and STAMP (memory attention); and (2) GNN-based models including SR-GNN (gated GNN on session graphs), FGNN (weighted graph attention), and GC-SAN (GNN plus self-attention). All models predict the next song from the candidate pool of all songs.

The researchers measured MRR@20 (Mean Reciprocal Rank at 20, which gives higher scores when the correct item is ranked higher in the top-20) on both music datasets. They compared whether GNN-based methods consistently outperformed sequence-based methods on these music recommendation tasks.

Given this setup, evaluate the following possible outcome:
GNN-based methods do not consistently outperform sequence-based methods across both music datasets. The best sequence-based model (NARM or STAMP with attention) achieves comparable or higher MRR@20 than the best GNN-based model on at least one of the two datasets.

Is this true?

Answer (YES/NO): NO